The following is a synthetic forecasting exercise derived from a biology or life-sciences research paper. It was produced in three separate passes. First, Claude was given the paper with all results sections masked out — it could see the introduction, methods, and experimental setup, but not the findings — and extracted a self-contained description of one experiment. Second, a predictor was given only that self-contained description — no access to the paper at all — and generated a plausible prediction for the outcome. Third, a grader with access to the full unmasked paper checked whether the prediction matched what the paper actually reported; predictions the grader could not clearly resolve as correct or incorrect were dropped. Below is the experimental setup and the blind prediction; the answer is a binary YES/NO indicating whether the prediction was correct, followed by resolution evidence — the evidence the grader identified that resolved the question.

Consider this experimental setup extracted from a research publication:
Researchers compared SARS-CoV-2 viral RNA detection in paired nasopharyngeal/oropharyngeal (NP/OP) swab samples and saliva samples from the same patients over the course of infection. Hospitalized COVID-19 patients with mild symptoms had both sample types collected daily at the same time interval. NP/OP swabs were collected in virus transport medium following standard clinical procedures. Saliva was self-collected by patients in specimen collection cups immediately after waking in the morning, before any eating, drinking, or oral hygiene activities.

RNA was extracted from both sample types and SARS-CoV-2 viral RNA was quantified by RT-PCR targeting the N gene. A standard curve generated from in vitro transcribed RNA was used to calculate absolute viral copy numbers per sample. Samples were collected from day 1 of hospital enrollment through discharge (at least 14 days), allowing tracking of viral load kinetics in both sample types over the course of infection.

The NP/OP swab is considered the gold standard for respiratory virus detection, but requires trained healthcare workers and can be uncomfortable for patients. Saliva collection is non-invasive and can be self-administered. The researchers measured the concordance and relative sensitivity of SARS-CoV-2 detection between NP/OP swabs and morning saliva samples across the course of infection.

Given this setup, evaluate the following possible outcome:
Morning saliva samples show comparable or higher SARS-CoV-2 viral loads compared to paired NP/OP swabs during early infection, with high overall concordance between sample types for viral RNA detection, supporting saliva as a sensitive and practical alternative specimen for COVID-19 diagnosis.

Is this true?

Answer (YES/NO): YES